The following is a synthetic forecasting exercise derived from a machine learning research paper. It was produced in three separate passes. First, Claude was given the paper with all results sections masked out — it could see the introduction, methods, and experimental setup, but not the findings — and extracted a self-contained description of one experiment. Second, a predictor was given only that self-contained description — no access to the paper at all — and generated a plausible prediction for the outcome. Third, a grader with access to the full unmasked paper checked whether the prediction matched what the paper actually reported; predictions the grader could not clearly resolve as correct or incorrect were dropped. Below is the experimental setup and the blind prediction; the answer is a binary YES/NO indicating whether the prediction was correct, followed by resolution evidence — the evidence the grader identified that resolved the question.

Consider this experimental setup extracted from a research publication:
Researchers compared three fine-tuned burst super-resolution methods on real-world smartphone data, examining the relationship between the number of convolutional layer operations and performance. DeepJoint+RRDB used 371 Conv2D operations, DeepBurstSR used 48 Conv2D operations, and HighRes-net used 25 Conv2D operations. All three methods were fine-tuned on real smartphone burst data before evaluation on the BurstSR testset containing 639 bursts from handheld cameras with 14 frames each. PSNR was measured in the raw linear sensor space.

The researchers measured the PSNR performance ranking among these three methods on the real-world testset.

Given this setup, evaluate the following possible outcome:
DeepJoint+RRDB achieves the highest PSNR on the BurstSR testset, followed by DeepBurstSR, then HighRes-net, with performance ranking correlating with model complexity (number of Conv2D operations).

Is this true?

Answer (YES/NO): NO